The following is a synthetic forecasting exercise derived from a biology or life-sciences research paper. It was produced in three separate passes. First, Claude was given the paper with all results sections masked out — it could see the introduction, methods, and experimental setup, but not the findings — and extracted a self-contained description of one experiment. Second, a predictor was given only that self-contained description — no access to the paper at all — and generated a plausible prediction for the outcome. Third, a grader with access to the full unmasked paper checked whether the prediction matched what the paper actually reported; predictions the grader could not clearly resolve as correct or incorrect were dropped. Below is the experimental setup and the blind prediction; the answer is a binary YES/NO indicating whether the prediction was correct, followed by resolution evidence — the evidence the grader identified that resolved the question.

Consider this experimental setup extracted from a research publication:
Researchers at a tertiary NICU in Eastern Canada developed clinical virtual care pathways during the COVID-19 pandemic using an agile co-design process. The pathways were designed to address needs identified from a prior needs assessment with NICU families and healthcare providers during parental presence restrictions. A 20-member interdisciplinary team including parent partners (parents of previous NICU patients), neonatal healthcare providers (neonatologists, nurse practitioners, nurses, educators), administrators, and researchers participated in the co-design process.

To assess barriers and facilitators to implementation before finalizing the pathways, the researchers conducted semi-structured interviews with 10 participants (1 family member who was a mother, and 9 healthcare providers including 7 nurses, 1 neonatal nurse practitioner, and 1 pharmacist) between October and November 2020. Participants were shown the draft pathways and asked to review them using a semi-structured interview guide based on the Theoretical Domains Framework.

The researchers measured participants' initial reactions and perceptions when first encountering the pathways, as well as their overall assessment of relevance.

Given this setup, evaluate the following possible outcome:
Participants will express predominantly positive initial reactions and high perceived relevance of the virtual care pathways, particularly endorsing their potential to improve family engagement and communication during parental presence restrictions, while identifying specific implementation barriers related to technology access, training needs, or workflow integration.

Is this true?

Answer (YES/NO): NO